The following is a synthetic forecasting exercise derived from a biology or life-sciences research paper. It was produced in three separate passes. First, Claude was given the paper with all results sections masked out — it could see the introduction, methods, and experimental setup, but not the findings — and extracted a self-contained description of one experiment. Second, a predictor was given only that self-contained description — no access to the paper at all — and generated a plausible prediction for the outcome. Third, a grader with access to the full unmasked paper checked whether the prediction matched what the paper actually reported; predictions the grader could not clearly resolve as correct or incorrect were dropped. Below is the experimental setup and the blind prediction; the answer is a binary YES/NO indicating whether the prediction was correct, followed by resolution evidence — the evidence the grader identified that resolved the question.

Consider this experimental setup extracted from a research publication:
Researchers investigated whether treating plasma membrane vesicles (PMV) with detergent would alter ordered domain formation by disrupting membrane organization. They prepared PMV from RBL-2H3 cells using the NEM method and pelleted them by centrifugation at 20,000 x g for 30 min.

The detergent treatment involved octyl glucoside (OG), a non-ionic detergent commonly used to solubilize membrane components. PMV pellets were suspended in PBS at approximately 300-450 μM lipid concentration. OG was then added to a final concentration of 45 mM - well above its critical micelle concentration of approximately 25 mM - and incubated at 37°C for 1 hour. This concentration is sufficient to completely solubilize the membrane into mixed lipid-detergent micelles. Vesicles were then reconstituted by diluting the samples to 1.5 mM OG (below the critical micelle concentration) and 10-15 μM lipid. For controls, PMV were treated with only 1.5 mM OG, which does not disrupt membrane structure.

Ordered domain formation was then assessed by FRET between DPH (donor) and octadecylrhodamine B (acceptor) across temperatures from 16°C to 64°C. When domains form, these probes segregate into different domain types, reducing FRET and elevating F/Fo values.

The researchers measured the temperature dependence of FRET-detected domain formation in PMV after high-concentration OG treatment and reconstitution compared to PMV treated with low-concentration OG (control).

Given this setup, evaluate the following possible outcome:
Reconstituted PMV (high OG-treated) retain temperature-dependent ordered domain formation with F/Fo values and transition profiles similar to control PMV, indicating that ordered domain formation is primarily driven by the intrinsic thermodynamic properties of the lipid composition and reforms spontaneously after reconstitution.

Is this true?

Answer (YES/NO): NO